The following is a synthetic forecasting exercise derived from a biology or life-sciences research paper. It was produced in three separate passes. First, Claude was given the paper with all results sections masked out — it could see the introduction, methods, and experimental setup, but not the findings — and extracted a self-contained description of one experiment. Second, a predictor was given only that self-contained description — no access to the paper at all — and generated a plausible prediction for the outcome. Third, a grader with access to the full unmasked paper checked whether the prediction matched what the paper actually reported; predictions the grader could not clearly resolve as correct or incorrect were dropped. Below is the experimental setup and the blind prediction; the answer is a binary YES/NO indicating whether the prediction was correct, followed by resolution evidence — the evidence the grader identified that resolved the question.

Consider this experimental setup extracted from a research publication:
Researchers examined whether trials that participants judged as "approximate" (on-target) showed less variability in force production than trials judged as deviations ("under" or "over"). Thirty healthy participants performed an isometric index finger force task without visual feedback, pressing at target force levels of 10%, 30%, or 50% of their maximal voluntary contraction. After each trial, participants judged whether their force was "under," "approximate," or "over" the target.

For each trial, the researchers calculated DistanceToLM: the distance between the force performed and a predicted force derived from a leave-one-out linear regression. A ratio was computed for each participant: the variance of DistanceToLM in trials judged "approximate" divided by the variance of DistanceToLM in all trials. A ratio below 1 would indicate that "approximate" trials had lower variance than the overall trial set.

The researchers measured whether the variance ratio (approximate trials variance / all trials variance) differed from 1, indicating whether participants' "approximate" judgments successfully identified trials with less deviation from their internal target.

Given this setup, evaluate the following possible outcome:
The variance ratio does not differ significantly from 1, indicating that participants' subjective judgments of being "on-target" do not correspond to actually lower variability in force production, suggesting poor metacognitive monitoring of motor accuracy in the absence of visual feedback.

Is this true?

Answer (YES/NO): NO